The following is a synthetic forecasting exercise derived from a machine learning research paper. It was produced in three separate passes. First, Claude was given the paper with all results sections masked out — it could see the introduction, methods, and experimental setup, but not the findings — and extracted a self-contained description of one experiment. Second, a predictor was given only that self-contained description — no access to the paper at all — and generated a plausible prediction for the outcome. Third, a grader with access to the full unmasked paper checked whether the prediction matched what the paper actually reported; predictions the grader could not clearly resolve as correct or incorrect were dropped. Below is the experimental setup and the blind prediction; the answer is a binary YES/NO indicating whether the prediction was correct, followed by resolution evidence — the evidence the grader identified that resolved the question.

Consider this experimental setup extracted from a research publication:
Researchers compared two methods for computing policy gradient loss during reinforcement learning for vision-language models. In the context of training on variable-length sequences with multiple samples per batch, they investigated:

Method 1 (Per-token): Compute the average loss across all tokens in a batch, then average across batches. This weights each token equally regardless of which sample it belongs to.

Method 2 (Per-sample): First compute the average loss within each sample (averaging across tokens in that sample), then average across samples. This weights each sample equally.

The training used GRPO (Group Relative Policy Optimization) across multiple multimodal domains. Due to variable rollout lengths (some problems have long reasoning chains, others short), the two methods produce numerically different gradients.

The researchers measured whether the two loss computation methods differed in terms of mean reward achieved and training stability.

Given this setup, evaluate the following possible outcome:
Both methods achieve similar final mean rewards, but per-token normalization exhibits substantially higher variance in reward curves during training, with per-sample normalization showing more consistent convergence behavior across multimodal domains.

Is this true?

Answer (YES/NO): NO